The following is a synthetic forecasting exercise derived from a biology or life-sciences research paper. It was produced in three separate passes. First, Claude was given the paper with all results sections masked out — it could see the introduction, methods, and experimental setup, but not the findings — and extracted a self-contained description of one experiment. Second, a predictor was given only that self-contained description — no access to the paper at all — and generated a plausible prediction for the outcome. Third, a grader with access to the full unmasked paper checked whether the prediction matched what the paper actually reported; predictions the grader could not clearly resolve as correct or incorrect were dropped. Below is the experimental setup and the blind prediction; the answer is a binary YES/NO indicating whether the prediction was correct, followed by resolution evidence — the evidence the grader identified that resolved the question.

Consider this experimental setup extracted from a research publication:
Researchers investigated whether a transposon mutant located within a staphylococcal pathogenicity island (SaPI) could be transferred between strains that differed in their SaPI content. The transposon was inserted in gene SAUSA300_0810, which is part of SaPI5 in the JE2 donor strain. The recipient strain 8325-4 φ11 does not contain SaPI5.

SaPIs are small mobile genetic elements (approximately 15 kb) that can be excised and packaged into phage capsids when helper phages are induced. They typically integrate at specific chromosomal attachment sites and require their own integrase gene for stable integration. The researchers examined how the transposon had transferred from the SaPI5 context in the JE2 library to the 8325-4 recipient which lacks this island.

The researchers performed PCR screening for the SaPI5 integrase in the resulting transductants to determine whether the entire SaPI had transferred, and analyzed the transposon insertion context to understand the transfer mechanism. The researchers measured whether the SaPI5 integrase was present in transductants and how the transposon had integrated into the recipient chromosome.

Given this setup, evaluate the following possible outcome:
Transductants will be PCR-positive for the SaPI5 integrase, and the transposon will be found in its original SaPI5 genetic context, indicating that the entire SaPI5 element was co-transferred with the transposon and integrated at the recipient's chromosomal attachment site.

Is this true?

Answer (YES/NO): NO